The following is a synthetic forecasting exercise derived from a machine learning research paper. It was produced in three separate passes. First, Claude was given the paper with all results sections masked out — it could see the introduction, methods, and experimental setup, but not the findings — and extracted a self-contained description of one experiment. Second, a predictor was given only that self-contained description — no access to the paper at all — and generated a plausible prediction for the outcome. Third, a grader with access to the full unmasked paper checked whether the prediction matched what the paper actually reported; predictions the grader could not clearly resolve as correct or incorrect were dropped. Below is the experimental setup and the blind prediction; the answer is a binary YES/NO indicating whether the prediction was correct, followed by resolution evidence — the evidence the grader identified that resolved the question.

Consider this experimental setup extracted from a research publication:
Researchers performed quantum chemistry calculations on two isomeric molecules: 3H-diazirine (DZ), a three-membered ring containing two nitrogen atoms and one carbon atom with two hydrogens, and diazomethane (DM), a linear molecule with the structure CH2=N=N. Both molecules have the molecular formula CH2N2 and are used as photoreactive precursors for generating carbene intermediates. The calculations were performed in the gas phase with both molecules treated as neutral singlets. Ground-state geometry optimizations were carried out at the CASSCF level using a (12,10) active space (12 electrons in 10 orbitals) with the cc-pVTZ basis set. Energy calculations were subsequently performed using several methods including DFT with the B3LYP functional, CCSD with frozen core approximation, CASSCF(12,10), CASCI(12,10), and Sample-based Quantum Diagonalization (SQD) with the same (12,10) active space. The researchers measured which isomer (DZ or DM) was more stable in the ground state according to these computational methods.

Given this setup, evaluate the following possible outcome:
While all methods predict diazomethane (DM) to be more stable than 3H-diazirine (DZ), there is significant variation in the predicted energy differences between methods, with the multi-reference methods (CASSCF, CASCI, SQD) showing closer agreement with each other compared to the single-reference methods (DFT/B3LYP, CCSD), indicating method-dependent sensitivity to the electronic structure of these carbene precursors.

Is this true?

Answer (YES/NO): NO